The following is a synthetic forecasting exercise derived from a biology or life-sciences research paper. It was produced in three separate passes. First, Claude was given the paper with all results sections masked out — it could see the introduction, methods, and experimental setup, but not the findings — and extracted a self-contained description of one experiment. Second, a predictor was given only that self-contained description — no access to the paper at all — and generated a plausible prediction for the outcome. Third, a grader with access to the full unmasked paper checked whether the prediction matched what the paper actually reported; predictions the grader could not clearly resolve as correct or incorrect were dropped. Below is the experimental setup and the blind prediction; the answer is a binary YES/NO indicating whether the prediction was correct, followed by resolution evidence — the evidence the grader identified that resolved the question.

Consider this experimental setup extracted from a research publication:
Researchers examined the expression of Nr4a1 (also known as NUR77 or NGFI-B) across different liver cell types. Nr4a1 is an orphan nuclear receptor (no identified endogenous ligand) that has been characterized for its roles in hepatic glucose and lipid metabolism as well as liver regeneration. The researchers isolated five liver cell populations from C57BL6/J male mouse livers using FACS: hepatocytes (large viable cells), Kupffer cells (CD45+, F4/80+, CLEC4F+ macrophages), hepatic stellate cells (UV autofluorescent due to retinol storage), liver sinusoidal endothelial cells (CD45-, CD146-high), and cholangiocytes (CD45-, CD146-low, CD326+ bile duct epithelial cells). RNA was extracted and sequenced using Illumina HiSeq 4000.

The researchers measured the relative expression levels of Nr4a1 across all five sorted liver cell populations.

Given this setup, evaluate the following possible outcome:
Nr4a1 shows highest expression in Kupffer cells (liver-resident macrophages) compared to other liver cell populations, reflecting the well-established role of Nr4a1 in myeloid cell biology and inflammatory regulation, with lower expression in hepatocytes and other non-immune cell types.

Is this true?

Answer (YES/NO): YES